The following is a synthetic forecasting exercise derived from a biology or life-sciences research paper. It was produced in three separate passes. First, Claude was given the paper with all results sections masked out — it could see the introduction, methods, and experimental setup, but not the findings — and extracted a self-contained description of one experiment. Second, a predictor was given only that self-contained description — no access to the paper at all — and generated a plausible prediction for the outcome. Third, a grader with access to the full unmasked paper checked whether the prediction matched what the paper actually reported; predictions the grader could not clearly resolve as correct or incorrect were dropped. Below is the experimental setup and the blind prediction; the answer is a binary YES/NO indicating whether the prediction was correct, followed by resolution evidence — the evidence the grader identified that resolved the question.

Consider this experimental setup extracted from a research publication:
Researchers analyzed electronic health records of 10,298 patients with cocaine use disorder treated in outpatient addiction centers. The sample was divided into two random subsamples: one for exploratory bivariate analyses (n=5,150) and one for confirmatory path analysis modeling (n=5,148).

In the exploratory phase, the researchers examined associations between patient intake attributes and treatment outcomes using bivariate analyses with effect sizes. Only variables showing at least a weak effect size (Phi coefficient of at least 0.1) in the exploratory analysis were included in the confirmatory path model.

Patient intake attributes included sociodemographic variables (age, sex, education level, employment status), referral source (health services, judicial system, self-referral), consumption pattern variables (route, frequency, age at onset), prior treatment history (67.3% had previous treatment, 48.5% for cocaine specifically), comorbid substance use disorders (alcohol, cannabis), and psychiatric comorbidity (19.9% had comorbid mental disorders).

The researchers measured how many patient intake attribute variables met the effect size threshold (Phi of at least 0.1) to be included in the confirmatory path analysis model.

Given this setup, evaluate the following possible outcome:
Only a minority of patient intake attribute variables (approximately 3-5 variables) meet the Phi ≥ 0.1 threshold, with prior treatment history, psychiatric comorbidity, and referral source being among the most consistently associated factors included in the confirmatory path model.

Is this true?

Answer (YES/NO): NO